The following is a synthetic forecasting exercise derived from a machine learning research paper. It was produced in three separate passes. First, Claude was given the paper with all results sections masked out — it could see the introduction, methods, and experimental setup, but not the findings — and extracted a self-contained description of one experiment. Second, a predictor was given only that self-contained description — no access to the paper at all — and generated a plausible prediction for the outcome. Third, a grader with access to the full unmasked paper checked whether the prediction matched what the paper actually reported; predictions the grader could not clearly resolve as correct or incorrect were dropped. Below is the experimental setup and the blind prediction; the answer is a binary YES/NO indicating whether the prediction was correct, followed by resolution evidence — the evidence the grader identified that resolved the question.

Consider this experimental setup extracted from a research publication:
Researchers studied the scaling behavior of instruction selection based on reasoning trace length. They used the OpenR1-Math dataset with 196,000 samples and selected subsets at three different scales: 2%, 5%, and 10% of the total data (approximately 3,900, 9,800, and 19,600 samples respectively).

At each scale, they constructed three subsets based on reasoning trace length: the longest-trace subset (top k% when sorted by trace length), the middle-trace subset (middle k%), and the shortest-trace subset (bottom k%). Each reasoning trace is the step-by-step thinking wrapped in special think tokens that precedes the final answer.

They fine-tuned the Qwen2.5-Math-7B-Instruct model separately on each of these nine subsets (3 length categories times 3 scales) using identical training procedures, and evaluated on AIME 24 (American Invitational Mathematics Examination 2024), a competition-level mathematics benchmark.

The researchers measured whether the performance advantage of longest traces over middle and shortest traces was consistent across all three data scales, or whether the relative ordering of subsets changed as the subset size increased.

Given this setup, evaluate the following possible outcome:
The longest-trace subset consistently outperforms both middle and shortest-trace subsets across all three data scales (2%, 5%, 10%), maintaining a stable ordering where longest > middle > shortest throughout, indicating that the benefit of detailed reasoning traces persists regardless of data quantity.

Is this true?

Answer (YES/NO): YES